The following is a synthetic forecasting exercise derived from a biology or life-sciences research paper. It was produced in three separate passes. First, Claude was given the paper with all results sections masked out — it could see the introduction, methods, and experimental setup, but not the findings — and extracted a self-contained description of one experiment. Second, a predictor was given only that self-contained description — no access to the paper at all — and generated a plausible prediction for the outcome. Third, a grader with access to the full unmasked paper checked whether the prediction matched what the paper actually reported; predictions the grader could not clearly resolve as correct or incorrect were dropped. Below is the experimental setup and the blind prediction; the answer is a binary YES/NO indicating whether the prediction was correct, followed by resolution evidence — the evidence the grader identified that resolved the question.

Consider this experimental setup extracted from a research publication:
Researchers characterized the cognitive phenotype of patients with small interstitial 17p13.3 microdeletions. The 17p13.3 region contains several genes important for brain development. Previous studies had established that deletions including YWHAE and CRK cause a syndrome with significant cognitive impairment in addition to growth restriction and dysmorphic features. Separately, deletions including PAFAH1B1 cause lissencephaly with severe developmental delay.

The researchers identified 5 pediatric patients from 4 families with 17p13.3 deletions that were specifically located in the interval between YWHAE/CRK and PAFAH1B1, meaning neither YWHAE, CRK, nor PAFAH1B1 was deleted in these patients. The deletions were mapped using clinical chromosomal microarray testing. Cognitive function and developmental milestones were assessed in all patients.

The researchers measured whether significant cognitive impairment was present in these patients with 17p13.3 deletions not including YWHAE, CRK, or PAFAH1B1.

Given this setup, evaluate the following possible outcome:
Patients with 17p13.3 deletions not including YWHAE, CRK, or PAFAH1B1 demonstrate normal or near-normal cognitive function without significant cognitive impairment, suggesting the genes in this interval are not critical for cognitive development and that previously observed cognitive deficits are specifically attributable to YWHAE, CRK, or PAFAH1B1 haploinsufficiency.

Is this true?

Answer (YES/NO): YES